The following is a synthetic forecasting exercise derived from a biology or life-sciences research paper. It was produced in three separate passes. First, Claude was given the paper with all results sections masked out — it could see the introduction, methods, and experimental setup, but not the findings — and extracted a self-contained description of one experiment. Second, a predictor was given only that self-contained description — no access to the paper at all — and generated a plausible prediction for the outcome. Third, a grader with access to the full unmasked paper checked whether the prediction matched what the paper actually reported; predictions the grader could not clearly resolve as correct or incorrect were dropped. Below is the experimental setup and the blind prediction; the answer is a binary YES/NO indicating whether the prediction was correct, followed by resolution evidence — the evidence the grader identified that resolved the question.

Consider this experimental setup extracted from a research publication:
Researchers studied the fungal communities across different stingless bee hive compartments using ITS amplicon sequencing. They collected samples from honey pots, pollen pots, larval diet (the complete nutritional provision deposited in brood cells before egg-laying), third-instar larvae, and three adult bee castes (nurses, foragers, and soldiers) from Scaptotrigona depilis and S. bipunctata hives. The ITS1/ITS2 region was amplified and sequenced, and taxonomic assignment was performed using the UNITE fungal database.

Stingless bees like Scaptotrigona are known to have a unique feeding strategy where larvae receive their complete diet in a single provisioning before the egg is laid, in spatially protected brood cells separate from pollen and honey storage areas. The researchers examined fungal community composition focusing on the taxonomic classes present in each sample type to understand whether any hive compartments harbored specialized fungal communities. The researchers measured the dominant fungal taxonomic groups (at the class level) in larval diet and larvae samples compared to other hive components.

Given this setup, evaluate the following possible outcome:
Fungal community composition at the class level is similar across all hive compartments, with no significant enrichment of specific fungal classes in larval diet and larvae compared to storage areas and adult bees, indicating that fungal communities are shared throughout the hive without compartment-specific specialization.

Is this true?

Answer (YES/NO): NO